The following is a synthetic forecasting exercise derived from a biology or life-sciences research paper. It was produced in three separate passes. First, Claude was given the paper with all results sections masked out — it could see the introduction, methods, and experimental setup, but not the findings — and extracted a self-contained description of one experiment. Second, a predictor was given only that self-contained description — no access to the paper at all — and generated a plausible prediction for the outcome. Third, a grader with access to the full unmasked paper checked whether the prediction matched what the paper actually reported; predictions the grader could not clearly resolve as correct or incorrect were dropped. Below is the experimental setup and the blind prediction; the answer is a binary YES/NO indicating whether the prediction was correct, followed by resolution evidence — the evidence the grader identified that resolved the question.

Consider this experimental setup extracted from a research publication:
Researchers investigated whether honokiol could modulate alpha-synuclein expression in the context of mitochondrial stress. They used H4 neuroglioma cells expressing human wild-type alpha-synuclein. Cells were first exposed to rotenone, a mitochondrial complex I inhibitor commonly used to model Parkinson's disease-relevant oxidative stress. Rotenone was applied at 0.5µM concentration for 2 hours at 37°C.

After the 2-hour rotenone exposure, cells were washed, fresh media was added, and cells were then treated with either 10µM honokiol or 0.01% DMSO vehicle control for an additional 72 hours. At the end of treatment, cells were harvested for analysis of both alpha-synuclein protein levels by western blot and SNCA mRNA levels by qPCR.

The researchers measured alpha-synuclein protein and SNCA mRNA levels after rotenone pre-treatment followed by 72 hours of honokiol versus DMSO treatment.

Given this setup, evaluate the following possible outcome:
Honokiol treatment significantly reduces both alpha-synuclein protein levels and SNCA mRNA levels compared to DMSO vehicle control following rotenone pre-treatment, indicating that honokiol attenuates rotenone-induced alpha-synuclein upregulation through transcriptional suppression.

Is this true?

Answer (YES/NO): YES